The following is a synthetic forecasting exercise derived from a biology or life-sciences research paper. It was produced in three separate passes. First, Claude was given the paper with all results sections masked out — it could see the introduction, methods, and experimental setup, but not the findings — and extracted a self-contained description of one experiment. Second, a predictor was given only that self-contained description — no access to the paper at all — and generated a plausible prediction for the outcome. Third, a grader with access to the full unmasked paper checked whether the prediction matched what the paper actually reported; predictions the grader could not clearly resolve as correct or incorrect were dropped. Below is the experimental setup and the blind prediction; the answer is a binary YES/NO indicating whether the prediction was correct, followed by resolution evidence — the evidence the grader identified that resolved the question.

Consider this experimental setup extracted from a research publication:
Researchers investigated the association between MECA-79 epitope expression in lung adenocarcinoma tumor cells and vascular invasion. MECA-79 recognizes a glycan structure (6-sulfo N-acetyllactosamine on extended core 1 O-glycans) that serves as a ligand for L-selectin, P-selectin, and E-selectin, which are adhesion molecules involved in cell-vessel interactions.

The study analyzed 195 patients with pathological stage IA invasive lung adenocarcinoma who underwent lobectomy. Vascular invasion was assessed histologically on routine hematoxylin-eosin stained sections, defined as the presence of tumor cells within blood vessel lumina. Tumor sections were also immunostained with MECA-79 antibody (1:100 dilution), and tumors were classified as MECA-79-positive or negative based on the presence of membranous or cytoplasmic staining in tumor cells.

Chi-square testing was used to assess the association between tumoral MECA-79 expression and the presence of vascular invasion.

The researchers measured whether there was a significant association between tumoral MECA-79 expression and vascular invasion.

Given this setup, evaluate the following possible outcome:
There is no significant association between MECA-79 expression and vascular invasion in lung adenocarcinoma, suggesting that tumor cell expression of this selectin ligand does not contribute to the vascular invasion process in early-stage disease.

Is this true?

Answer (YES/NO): NO